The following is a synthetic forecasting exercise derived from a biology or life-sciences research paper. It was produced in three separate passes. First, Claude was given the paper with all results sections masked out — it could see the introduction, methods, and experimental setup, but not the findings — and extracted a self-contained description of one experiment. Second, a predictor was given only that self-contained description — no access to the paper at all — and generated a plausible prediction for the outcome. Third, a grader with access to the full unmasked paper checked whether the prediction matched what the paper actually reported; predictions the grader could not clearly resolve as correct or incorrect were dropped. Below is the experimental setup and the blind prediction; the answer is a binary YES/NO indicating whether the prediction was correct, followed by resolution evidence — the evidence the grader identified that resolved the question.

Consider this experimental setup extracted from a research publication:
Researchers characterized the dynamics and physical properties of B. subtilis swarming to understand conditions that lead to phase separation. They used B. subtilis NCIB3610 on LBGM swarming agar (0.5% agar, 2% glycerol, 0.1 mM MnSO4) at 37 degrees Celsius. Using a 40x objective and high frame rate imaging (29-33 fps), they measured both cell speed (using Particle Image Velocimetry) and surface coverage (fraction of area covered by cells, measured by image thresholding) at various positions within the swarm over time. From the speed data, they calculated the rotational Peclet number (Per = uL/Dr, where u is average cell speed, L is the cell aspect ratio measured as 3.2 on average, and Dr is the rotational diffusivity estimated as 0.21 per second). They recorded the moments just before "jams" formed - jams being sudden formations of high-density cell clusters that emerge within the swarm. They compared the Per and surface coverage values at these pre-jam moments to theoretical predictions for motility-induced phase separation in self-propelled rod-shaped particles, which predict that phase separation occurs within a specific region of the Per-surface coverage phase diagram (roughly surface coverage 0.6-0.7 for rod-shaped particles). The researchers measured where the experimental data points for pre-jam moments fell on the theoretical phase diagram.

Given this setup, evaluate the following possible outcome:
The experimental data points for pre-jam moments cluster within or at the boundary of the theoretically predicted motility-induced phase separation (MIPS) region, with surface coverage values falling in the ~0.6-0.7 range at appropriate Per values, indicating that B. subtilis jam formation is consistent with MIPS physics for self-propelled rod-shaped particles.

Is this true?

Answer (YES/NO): YES